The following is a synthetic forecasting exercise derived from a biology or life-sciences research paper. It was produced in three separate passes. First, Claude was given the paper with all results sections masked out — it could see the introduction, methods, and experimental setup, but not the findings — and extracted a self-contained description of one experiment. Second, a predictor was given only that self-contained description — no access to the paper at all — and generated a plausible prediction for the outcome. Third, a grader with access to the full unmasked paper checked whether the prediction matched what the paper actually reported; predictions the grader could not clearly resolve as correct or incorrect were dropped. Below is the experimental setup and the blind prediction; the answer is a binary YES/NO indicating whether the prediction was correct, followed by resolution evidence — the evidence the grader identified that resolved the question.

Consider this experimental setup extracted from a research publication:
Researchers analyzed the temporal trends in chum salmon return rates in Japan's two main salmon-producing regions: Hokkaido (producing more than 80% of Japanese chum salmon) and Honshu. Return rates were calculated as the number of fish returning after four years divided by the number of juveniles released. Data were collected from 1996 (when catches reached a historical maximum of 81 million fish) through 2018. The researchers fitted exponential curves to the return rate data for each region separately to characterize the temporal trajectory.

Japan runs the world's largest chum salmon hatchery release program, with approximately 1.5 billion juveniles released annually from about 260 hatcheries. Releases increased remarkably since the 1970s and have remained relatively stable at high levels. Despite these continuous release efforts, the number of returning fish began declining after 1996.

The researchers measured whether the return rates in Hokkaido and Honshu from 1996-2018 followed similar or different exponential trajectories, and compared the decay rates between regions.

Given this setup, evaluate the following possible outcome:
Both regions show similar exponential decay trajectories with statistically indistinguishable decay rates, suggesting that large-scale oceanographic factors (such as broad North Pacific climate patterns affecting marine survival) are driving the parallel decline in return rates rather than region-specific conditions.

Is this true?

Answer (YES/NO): NO